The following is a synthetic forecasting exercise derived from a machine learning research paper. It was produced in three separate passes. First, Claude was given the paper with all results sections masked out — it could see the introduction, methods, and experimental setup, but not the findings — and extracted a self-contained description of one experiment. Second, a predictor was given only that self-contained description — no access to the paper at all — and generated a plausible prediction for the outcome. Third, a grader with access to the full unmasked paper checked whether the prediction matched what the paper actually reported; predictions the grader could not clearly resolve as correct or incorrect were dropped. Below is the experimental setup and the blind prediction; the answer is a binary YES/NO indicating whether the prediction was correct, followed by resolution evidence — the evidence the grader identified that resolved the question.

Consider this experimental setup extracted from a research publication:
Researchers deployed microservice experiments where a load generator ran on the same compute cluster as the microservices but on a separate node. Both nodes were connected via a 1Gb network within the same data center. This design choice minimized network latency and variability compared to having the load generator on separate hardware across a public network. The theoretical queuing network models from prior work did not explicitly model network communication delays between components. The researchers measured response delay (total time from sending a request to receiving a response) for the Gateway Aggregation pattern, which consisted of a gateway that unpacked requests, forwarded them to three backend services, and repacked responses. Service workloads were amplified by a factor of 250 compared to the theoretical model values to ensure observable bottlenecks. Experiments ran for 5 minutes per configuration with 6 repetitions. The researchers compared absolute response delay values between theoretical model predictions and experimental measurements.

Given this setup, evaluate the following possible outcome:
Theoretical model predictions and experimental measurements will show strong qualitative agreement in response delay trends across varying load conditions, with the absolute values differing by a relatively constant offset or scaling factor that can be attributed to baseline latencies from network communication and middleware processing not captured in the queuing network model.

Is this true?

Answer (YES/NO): YES